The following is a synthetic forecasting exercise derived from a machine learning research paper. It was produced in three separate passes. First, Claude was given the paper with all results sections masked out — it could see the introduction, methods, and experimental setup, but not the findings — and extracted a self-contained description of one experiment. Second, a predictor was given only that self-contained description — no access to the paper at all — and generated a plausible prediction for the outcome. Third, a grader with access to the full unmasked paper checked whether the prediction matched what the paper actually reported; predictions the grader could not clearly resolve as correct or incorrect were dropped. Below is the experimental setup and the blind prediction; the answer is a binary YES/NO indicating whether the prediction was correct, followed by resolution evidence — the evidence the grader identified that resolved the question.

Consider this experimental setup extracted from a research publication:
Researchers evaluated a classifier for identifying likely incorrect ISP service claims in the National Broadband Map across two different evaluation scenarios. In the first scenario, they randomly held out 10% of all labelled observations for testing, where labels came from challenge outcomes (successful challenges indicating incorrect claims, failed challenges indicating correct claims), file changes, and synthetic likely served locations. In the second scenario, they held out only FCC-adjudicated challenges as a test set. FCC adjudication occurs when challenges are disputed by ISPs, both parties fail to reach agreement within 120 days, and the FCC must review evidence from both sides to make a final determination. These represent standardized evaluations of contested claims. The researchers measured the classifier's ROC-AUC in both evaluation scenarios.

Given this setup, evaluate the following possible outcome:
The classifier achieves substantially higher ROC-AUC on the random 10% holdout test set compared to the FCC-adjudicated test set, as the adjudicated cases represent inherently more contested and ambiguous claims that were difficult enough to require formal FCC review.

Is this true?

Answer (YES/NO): NO